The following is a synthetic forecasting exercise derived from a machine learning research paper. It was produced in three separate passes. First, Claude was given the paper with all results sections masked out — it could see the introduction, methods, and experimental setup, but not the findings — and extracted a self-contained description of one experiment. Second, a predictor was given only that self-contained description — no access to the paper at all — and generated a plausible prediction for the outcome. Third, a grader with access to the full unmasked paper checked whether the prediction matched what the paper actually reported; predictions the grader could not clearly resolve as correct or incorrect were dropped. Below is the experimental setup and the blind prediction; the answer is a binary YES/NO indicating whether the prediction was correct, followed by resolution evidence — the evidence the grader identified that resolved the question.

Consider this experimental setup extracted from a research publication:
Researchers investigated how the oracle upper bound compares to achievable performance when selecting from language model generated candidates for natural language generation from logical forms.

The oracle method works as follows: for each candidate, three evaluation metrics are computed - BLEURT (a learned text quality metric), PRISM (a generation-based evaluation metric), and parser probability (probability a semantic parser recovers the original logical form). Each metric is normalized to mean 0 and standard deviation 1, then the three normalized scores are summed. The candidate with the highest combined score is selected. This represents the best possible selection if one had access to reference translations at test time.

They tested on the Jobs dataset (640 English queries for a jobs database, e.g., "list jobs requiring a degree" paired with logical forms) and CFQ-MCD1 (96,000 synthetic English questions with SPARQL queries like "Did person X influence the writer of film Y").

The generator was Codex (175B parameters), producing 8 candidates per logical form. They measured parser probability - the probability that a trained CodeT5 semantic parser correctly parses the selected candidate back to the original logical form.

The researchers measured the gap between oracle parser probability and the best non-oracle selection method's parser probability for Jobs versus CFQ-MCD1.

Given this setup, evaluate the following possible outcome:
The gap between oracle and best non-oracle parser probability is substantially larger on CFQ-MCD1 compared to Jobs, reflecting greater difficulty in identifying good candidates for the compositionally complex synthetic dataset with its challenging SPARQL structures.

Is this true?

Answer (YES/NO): YES